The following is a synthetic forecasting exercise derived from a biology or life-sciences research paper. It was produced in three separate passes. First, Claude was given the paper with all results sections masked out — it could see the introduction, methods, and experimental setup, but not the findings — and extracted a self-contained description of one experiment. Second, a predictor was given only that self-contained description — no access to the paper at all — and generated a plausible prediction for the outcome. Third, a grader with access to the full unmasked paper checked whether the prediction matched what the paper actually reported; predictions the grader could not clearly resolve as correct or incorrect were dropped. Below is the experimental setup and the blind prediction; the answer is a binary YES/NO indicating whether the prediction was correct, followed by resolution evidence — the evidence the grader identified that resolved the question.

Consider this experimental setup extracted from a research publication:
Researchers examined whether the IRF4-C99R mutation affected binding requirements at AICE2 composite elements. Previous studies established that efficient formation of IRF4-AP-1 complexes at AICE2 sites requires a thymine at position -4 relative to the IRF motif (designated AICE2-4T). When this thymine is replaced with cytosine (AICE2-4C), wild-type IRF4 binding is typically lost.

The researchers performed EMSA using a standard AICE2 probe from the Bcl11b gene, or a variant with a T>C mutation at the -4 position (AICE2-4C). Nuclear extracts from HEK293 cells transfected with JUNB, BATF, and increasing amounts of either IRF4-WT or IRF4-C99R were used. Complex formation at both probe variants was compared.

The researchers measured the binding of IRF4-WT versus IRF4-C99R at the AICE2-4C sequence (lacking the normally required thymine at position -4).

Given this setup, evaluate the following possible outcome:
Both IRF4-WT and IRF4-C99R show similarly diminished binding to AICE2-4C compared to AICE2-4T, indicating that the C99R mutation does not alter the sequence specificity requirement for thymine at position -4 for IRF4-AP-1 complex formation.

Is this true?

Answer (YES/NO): NO